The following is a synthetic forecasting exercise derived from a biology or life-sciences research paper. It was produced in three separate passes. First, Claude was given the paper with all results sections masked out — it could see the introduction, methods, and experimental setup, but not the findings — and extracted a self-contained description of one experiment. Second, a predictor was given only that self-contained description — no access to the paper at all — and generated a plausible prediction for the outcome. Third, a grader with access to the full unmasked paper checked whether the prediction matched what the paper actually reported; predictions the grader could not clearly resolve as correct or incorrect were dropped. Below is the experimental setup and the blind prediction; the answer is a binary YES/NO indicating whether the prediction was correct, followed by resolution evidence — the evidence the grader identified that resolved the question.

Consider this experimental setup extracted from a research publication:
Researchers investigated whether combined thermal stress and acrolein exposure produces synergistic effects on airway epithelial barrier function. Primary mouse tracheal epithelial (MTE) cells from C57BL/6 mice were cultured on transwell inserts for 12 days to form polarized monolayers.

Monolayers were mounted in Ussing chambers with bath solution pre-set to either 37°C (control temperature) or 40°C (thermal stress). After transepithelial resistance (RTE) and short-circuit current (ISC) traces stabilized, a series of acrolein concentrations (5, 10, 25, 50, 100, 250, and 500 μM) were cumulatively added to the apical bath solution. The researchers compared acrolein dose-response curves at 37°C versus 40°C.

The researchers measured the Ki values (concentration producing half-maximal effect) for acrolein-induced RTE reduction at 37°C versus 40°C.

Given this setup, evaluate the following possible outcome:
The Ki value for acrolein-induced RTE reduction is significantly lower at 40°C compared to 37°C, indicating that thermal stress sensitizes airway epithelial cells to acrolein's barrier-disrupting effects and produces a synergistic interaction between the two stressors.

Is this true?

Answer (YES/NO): YES